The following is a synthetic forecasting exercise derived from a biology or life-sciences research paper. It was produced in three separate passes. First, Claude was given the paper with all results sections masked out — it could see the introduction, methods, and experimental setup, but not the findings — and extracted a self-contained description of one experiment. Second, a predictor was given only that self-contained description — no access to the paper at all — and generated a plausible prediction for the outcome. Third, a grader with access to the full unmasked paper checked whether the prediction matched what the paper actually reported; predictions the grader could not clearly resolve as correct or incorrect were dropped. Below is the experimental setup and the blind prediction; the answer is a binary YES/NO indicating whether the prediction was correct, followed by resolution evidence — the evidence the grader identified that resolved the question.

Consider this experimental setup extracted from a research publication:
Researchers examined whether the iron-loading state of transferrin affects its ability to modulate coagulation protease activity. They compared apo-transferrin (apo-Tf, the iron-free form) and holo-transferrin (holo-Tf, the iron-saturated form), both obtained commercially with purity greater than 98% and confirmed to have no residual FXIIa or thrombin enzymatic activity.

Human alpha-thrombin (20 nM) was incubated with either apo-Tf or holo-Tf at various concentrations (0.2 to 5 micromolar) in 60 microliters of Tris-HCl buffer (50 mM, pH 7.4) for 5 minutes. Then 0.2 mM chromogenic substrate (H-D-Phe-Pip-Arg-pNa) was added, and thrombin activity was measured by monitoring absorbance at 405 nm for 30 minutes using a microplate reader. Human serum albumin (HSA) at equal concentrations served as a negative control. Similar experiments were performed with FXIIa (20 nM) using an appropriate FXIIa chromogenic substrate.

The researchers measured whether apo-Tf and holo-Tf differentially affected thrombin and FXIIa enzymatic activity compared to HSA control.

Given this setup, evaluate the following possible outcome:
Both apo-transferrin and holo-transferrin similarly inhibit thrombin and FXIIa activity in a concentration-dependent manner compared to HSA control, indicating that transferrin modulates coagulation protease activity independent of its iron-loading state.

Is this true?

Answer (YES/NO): NO